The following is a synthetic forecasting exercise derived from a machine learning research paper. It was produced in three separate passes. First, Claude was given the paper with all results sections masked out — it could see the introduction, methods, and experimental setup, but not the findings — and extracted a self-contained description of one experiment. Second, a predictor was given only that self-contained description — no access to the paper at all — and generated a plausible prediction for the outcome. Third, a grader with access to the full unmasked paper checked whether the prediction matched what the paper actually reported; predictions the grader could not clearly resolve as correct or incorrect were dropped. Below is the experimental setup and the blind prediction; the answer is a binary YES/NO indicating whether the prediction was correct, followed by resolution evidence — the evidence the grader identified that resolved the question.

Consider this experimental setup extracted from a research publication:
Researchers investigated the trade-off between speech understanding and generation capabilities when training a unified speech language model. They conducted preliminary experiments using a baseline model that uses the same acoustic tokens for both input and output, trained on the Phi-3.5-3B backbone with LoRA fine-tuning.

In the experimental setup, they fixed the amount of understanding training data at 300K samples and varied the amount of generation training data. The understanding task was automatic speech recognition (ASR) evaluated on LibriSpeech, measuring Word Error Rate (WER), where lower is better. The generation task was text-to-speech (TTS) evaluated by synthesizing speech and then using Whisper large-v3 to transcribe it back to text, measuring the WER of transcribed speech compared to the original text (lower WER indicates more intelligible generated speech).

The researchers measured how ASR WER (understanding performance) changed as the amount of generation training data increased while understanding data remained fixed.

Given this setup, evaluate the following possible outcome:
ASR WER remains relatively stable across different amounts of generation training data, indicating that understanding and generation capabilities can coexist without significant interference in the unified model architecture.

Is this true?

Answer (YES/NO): NO